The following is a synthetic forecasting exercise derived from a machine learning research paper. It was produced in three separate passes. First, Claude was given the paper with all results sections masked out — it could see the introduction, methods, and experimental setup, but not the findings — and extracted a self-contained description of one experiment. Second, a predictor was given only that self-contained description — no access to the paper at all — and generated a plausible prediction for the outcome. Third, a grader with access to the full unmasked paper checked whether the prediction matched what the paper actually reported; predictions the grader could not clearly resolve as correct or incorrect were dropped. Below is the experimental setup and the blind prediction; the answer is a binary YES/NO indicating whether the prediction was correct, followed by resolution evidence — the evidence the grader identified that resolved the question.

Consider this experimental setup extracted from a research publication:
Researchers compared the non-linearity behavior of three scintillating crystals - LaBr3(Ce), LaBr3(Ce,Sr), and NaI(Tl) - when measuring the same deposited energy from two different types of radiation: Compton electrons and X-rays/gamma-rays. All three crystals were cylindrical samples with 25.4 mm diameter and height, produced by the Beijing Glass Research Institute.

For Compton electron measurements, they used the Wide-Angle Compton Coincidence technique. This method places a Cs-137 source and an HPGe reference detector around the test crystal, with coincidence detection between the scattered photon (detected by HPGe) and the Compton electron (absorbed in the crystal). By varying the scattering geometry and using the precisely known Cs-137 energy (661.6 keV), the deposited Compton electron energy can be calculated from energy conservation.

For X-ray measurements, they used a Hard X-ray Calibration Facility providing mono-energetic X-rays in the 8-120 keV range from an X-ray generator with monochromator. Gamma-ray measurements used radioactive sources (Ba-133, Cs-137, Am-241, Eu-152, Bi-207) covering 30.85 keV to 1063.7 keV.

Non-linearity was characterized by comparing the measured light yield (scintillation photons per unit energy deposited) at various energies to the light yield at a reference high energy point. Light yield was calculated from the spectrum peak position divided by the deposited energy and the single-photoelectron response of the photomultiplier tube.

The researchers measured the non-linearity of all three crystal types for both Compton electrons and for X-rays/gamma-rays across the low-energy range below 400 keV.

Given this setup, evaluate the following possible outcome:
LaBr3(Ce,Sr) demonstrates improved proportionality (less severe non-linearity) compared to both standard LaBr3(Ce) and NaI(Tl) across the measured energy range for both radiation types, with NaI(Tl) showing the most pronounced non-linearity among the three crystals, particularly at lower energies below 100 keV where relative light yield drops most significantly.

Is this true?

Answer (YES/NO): NO